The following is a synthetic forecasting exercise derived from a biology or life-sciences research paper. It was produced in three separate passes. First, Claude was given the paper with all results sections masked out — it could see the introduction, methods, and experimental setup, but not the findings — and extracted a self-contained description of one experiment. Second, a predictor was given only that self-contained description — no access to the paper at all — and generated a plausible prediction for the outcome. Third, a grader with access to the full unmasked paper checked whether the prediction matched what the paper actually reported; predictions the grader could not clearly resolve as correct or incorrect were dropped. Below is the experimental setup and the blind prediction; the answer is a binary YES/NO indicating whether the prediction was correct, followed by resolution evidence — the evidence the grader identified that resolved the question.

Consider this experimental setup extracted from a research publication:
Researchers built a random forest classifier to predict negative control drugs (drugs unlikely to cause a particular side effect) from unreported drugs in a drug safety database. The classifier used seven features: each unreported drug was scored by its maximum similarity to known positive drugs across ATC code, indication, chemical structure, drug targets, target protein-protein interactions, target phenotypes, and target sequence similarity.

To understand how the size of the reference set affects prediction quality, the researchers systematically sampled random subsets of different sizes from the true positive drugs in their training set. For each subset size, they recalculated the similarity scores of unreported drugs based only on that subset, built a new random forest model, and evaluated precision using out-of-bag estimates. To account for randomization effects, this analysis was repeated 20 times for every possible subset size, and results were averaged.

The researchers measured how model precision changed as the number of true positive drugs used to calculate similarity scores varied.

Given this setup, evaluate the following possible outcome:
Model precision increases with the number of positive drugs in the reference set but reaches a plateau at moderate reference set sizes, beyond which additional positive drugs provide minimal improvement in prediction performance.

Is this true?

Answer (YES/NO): NO